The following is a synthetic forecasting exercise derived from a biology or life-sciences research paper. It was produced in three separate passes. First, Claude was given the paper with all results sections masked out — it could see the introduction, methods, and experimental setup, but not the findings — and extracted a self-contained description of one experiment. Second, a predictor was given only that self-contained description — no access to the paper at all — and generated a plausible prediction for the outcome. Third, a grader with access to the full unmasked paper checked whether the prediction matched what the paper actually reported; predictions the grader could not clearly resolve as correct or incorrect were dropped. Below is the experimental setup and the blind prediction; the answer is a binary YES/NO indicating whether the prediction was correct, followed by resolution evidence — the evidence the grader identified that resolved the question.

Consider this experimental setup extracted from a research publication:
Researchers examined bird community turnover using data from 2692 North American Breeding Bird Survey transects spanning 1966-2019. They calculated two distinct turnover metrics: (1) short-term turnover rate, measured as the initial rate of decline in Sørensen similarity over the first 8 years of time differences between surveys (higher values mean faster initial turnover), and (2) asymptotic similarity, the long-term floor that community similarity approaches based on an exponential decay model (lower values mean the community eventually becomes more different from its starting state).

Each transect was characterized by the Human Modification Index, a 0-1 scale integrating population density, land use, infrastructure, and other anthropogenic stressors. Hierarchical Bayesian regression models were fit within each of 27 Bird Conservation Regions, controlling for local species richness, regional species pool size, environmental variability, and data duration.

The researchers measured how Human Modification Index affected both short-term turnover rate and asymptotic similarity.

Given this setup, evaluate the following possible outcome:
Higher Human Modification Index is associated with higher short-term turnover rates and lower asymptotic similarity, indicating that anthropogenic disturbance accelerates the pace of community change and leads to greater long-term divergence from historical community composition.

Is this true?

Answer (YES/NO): NO